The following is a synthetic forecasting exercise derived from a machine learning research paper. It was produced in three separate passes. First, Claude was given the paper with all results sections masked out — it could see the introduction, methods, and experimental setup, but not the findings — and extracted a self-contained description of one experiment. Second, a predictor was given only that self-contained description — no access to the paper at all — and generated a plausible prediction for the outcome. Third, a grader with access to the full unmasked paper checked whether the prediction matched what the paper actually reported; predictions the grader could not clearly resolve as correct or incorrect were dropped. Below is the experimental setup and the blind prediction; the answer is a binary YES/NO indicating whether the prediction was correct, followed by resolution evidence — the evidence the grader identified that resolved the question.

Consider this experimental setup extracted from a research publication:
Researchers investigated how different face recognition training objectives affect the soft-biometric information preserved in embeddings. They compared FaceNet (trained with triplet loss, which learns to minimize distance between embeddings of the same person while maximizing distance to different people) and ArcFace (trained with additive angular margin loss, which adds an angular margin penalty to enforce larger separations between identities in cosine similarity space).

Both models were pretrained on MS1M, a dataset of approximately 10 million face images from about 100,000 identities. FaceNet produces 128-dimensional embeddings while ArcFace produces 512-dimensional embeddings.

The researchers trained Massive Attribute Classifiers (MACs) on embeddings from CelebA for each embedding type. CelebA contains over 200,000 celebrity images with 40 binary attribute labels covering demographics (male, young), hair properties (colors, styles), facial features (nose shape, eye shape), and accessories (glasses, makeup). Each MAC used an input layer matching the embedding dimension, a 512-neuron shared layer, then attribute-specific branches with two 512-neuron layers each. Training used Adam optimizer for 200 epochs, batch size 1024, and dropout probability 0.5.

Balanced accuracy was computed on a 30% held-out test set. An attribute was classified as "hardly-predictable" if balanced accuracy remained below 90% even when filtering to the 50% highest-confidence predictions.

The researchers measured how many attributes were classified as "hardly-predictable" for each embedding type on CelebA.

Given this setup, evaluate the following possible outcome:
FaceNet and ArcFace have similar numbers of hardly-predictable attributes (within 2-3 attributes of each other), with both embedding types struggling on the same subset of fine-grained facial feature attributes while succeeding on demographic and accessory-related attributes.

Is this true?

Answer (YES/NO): NO